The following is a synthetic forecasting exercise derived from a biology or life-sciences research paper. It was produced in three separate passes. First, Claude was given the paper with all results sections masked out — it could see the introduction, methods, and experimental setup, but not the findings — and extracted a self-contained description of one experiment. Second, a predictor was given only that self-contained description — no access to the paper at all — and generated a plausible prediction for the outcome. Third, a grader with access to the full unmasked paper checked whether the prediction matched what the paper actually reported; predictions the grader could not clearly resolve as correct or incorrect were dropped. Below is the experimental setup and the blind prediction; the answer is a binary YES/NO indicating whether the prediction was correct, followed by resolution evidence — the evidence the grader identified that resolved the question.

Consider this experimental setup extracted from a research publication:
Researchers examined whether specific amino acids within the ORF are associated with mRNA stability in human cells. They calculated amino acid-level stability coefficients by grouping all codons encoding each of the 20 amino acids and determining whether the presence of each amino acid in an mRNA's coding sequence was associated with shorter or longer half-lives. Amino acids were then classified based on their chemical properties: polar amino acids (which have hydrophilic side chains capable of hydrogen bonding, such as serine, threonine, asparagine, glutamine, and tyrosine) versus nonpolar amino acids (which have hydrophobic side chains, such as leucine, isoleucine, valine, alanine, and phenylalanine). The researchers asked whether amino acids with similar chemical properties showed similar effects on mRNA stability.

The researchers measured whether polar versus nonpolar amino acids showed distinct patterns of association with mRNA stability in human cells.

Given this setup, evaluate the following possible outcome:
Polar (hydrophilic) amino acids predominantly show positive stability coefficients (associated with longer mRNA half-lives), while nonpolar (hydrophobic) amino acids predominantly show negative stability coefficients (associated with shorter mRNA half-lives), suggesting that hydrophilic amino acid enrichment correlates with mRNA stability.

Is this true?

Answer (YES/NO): NO